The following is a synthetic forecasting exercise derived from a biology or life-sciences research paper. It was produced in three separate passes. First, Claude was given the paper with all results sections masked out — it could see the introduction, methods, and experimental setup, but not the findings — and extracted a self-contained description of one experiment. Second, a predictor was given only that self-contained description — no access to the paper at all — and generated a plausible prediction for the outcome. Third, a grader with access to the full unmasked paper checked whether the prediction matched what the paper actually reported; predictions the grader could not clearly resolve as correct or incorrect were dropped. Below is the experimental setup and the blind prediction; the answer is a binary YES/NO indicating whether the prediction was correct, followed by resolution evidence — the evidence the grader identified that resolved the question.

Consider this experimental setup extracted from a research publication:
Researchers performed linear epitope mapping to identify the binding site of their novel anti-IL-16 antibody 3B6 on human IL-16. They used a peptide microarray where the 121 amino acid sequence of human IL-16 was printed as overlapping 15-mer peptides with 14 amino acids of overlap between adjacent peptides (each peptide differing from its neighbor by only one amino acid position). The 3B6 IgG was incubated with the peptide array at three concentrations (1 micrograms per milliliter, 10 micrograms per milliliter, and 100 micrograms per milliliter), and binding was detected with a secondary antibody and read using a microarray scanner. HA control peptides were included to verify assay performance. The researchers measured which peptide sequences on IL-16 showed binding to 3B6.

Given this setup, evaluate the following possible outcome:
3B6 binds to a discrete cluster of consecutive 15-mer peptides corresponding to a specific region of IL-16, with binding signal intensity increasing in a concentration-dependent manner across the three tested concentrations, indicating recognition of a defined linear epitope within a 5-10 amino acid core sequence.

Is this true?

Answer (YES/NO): NO